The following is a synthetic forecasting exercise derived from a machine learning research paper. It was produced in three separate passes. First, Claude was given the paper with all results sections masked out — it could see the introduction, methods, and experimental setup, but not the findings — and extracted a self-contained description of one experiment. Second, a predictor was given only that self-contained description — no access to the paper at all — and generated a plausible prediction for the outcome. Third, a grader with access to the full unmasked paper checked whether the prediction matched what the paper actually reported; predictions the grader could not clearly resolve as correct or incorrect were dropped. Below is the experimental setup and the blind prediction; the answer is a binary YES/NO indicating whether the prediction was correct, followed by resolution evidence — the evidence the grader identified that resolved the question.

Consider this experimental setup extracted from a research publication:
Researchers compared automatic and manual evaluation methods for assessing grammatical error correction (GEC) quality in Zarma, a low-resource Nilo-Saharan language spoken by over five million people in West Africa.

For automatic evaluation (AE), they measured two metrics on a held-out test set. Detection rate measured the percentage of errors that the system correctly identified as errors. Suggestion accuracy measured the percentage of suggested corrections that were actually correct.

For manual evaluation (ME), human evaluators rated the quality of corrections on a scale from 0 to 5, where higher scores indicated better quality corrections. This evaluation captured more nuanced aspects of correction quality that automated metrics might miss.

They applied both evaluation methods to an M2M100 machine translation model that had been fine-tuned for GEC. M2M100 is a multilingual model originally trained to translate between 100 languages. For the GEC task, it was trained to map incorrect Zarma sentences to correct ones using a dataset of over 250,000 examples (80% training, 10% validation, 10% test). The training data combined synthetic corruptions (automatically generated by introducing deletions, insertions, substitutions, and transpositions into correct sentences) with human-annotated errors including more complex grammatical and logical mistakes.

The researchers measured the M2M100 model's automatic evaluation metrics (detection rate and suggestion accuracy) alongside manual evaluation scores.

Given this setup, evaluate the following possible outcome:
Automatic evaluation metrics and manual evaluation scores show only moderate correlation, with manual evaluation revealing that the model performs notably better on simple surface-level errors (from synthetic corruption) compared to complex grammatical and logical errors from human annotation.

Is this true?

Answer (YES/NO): NO